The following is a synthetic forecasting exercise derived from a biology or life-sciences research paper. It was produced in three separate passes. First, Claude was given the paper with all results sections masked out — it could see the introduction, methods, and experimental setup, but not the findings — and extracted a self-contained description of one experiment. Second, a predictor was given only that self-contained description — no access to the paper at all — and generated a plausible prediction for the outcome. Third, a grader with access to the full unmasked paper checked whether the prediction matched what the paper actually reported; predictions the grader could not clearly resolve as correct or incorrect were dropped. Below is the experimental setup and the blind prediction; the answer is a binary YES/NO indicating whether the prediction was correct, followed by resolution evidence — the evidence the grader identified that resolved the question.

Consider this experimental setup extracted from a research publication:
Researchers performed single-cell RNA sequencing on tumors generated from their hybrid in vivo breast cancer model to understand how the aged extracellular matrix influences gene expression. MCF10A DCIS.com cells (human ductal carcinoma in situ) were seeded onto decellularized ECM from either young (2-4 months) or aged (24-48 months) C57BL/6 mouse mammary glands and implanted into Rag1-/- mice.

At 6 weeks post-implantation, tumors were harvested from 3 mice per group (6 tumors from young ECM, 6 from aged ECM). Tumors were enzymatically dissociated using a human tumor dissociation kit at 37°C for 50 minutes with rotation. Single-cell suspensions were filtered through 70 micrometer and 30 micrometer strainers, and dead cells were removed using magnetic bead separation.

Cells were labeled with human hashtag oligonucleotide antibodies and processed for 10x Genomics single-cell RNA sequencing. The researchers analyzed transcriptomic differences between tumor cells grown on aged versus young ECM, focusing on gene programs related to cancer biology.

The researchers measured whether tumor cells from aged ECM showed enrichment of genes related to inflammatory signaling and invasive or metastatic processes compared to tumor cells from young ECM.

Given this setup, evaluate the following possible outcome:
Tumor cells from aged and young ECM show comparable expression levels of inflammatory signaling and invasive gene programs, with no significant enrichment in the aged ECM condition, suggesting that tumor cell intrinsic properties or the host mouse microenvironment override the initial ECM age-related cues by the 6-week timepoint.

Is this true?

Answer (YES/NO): NO